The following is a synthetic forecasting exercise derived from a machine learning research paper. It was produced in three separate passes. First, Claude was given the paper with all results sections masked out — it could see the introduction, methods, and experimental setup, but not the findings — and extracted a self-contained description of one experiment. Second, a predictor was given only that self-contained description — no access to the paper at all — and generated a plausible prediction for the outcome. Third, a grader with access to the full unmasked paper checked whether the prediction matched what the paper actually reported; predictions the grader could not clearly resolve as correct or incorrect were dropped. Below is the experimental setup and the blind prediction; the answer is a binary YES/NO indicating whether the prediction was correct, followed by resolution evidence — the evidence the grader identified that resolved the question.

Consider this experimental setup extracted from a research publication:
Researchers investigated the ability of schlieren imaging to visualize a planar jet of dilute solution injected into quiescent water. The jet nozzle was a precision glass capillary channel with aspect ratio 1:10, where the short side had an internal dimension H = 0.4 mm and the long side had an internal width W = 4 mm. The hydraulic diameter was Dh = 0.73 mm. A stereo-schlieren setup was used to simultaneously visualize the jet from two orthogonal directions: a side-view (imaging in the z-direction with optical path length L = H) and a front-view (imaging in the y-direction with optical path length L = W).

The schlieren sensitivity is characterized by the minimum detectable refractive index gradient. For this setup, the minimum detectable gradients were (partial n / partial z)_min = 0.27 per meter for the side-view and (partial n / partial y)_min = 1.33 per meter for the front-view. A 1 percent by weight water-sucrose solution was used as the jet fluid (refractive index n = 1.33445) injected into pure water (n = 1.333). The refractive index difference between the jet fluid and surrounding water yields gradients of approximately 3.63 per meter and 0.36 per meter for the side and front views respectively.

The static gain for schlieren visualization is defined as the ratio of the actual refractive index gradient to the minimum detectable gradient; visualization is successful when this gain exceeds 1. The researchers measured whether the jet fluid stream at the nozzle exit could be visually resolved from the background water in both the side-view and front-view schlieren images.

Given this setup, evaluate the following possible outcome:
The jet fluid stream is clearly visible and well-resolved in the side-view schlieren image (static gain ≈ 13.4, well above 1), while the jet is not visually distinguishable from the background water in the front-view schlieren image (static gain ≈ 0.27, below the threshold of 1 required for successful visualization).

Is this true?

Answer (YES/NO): NO